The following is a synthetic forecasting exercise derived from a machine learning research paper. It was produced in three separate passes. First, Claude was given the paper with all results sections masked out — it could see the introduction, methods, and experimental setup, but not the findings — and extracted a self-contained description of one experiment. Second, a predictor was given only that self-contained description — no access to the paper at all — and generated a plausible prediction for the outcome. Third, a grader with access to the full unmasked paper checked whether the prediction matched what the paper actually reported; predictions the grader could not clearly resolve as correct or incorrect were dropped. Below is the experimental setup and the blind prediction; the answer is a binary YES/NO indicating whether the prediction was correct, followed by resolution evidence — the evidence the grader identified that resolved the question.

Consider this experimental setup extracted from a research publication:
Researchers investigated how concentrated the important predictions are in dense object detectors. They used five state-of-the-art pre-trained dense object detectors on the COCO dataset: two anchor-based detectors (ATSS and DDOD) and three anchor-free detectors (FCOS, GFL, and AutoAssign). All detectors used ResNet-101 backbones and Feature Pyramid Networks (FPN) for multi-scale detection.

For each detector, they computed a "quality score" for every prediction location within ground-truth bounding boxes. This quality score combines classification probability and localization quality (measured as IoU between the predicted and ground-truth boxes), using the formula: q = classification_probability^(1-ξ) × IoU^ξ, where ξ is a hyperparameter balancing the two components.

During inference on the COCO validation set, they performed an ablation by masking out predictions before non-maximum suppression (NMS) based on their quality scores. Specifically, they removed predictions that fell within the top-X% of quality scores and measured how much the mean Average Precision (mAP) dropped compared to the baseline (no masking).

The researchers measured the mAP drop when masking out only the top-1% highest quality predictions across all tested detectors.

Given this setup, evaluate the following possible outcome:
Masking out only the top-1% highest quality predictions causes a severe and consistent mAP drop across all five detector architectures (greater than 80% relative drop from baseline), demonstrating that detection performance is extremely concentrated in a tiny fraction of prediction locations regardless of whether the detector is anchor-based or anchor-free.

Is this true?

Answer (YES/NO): NO